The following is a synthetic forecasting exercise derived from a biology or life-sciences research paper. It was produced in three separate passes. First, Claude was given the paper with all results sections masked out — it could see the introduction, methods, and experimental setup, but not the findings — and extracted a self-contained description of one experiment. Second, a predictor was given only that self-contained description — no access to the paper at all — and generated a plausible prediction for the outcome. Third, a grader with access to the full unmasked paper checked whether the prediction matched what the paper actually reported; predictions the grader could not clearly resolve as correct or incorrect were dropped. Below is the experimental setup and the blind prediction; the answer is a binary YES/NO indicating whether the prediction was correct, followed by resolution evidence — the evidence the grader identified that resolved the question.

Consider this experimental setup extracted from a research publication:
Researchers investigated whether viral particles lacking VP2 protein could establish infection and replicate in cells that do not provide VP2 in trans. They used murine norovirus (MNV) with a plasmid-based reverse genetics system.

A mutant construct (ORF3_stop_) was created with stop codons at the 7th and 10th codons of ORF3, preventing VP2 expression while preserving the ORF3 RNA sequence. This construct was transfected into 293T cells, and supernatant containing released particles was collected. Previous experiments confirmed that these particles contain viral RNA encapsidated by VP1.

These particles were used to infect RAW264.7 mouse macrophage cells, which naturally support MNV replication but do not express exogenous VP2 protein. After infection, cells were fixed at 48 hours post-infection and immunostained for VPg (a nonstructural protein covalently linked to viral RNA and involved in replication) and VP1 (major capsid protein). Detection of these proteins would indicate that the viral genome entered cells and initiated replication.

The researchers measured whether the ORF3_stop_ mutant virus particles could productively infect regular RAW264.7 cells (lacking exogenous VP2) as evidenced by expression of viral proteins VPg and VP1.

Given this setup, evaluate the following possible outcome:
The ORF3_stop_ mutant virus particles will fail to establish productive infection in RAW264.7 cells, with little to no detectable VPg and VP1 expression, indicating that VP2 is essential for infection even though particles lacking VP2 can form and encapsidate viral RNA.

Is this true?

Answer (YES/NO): YES